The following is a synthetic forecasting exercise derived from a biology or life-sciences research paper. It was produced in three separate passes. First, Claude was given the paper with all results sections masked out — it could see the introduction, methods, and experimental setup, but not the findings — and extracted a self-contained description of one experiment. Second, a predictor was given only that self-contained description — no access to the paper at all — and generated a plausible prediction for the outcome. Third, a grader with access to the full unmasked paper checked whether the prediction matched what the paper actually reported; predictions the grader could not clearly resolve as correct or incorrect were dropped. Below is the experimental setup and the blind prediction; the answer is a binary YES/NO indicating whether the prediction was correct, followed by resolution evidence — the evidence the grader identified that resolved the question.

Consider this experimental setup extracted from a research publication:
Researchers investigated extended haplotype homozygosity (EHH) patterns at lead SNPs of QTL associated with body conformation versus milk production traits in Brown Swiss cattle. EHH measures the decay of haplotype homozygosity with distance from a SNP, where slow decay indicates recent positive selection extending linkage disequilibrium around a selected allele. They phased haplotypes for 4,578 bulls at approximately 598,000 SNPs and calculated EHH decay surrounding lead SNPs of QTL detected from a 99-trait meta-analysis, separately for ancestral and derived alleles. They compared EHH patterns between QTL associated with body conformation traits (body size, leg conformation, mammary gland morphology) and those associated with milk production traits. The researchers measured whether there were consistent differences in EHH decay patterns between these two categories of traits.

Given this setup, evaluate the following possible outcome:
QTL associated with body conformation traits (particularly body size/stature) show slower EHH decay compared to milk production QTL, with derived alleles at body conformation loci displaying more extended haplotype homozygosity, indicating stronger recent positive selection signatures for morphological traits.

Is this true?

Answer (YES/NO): NO